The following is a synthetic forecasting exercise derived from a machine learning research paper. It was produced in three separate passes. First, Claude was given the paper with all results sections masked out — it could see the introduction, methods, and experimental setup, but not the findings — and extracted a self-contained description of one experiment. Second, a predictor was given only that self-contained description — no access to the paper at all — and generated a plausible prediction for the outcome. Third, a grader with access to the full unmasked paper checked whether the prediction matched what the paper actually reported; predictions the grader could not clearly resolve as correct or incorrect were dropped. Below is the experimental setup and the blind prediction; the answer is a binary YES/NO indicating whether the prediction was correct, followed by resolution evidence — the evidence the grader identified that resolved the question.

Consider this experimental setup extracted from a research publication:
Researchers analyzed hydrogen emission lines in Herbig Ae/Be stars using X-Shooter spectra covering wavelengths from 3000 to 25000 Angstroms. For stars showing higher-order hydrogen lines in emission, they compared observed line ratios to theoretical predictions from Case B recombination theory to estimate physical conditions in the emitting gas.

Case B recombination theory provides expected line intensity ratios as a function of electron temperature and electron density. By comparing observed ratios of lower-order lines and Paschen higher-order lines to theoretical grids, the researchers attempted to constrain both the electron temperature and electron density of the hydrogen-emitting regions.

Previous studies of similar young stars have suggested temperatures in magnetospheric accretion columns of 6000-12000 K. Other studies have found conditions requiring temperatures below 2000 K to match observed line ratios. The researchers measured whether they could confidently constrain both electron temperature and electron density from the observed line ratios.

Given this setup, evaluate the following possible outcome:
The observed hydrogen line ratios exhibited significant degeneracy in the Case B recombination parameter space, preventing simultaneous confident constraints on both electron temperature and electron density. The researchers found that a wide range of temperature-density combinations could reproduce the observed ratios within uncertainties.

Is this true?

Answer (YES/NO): NO